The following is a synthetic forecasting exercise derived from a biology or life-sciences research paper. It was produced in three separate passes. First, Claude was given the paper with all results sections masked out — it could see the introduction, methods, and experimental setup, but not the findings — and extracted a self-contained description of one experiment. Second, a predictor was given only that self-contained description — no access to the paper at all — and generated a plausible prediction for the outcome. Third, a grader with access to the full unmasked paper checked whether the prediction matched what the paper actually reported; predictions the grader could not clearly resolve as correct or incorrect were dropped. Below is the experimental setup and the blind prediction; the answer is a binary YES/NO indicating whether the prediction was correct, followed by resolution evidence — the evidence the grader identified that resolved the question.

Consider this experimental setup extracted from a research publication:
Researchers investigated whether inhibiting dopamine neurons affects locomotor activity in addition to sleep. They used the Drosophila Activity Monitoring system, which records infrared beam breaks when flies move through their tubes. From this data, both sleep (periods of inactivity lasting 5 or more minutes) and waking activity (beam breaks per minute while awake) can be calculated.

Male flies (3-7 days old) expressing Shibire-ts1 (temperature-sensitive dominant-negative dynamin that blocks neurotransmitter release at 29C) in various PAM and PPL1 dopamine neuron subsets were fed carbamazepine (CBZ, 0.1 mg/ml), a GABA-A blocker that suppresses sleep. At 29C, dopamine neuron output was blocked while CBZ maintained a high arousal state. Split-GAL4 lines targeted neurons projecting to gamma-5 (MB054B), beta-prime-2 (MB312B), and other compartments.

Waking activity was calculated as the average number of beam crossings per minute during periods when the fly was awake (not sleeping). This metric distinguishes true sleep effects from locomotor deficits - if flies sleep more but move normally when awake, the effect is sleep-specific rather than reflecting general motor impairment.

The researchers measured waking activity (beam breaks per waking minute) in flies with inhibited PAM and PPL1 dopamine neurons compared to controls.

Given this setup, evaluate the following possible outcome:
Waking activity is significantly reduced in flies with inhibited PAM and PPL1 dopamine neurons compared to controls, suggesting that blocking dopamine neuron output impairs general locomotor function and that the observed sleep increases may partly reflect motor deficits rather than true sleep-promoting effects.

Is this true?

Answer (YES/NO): NO